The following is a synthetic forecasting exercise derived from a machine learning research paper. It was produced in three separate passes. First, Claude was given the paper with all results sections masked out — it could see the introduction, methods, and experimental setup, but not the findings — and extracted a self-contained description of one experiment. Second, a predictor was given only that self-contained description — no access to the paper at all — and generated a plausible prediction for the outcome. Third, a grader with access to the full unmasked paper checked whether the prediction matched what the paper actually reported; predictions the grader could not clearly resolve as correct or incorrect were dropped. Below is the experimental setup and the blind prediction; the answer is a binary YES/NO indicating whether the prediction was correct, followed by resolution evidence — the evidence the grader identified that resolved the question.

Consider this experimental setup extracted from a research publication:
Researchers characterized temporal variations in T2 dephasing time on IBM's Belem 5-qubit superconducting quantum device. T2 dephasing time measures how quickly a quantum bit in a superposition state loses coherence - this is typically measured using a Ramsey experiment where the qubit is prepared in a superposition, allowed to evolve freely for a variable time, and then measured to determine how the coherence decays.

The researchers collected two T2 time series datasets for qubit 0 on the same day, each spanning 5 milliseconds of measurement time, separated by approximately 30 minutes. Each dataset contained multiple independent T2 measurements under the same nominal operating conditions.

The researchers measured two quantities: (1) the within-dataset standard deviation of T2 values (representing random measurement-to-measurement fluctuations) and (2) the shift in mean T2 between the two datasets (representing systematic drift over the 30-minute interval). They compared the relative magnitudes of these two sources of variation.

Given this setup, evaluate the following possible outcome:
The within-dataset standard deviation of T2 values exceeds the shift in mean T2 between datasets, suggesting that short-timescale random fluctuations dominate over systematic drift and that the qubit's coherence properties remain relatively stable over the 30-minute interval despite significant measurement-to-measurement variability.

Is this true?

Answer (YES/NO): NO